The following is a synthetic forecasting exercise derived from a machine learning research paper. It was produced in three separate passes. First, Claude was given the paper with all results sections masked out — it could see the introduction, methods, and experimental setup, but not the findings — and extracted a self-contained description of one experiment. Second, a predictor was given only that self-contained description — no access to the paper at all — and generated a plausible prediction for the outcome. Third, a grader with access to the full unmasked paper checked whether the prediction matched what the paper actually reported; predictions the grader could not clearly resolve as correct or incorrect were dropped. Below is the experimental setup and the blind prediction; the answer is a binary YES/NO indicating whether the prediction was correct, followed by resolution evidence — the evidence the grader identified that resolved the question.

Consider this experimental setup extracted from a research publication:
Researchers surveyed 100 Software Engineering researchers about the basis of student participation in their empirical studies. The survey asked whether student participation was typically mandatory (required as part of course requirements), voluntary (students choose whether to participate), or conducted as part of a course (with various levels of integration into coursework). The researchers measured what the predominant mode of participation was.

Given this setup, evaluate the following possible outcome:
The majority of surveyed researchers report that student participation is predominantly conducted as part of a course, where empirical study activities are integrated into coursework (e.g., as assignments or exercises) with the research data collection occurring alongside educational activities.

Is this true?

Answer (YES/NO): NO